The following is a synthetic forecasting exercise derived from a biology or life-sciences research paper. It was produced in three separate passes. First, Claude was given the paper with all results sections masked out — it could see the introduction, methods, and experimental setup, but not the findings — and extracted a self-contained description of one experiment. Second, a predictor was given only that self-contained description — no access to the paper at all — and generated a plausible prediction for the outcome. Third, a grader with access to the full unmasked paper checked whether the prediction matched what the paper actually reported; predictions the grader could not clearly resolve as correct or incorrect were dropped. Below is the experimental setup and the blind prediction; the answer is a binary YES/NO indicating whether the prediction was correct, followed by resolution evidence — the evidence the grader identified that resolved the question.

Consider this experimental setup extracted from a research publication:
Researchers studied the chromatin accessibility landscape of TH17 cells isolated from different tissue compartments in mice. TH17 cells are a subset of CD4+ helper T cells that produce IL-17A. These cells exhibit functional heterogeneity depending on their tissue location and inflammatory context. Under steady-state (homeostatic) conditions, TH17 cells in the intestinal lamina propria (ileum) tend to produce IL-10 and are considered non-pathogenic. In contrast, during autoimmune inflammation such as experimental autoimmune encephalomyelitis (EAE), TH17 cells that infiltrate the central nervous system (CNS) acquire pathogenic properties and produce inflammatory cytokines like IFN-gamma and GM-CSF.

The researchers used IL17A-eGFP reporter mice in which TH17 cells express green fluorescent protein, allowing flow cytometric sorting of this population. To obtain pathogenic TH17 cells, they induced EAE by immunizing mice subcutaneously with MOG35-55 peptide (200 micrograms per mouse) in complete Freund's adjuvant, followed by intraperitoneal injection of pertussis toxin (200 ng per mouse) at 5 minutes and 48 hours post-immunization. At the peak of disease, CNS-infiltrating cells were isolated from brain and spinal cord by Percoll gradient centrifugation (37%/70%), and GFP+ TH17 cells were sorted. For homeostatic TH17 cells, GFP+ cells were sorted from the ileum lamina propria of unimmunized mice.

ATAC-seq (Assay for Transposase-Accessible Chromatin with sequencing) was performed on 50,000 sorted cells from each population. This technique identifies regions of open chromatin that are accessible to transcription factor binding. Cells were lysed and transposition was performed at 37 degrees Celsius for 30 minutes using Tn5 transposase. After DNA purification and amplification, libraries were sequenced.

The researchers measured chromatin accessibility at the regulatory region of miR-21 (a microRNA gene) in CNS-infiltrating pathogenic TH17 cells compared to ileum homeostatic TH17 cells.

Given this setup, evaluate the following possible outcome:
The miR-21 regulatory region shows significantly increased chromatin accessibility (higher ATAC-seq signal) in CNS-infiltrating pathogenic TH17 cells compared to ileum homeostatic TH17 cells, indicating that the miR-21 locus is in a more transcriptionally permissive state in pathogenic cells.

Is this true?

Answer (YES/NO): YES